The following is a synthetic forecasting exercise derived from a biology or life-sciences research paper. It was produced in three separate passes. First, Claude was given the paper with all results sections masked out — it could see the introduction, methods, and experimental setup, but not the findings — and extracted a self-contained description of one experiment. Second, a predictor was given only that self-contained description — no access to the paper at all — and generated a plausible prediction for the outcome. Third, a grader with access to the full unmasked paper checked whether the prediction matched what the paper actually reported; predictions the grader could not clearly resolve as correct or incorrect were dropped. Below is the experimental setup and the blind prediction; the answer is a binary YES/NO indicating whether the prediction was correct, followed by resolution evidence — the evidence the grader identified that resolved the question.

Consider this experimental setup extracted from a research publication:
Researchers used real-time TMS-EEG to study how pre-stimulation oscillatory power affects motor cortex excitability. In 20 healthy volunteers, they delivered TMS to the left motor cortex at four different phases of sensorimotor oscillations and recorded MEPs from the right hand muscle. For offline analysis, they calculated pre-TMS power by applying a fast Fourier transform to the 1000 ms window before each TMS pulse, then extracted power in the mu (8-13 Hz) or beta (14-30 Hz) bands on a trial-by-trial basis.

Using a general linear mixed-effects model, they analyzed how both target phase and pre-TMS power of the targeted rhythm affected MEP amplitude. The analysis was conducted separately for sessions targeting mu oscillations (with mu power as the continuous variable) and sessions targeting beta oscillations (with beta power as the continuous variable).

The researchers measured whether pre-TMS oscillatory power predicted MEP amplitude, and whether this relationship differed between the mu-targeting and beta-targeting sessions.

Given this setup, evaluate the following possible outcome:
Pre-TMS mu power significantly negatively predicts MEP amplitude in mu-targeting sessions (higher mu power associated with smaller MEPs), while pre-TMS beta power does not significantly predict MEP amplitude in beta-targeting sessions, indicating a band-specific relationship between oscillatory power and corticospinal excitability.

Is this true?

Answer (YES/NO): NO